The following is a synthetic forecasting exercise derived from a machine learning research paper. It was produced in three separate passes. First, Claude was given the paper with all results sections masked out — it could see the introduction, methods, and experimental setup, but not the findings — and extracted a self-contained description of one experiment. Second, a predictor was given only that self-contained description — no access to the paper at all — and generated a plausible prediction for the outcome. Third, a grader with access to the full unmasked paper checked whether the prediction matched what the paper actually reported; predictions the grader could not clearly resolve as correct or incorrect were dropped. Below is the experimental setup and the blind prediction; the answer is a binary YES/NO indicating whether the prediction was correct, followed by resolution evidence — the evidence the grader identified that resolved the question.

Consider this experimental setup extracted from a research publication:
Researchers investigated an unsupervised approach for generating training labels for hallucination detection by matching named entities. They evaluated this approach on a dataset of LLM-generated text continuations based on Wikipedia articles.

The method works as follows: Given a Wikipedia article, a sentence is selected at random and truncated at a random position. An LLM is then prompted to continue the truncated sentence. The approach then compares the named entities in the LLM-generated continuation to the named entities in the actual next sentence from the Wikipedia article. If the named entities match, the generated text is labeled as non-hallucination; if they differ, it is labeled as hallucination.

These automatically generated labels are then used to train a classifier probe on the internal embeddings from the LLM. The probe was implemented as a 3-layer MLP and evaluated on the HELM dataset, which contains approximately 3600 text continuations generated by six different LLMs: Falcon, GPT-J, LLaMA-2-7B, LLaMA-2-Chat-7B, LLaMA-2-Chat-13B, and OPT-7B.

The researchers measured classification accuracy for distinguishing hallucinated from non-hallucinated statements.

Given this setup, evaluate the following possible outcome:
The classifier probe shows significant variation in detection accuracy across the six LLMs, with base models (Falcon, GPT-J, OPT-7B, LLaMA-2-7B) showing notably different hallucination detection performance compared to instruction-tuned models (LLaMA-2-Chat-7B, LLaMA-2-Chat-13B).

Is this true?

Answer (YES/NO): NO